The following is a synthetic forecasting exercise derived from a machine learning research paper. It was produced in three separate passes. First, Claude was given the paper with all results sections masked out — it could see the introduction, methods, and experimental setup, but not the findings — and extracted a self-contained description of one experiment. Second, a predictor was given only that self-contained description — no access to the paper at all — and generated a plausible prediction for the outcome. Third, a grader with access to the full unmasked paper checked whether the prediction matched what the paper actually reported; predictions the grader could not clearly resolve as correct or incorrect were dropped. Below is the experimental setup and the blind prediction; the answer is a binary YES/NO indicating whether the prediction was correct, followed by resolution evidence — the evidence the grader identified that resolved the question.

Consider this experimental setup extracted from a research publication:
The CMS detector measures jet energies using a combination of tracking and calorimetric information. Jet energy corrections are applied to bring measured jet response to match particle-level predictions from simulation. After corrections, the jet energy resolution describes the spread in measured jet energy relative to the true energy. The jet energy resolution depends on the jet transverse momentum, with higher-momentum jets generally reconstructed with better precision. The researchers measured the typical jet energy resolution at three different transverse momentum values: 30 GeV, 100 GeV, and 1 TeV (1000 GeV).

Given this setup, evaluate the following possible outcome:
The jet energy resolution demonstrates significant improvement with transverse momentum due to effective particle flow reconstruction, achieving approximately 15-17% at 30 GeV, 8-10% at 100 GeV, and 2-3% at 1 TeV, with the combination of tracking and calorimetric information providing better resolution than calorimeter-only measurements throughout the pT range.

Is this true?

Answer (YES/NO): NO